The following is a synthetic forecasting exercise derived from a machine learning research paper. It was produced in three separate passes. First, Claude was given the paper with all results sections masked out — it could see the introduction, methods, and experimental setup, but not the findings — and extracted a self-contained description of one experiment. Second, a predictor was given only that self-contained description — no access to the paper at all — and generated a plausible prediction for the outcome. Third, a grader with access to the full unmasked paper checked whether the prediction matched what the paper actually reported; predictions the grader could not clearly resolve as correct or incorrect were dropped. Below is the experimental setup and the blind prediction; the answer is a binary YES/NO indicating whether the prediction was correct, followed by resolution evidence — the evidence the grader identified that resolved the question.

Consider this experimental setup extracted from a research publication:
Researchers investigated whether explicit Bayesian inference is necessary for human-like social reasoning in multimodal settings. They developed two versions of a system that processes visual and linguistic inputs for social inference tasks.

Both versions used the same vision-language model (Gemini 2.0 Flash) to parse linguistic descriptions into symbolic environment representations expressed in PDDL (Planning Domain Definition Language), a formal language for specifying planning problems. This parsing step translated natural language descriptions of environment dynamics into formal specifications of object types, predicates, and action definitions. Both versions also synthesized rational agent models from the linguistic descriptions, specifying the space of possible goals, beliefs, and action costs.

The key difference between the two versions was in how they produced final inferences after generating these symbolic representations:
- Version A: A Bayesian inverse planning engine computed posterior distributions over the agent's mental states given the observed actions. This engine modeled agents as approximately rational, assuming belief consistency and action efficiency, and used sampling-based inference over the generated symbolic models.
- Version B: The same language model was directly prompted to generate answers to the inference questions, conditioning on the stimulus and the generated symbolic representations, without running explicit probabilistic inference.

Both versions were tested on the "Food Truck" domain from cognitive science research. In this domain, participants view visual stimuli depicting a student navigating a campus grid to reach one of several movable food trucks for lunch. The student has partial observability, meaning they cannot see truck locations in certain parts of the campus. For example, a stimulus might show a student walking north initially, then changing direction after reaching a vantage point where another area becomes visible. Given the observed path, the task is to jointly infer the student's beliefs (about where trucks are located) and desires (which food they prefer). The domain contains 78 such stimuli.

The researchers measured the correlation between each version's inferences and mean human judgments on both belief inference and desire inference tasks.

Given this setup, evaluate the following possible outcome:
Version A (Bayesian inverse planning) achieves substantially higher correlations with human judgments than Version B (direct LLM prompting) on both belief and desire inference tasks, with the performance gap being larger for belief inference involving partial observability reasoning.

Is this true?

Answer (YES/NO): YES